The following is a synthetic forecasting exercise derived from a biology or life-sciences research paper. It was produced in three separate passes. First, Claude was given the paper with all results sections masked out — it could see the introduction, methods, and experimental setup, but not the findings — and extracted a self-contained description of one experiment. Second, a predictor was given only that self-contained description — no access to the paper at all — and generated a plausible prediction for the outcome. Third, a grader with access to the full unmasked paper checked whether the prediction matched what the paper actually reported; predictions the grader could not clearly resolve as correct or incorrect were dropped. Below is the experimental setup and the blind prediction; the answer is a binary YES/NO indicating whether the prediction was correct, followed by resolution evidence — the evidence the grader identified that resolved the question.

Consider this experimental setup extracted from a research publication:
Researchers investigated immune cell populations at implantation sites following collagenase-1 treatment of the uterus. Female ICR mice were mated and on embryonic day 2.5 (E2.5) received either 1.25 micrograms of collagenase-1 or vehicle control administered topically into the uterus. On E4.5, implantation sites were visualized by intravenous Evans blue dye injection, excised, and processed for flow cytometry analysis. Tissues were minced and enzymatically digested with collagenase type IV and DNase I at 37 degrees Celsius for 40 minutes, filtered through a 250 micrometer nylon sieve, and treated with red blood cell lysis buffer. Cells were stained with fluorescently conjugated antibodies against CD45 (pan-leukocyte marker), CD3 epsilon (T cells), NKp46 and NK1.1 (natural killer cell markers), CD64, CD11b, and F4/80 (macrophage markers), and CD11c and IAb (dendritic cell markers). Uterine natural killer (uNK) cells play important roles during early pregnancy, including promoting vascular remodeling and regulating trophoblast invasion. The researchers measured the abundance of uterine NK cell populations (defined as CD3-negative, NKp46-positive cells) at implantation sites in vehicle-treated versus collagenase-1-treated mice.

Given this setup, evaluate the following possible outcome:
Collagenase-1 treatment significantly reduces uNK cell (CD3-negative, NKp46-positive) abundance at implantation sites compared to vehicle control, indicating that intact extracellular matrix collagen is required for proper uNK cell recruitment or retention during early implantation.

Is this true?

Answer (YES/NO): NO